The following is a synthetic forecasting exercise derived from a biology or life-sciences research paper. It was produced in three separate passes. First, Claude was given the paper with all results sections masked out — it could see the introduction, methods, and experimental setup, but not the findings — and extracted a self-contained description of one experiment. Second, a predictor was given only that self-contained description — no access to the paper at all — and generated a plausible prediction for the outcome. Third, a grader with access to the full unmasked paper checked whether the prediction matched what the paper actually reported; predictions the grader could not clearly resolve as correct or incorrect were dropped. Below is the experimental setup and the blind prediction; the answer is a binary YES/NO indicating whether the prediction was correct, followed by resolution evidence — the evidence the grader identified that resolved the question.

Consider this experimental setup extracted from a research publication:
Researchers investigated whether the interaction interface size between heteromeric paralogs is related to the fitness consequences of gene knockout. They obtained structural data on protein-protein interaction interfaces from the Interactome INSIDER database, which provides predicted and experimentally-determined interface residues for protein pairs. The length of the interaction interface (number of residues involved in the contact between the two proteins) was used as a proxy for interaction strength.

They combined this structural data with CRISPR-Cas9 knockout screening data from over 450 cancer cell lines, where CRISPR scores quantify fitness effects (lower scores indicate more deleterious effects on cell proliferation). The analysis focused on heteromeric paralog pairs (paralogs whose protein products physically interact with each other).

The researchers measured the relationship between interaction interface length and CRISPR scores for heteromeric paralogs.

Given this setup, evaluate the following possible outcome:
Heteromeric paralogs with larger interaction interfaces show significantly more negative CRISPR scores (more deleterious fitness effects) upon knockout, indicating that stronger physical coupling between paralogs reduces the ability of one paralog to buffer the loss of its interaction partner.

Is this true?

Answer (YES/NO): NO